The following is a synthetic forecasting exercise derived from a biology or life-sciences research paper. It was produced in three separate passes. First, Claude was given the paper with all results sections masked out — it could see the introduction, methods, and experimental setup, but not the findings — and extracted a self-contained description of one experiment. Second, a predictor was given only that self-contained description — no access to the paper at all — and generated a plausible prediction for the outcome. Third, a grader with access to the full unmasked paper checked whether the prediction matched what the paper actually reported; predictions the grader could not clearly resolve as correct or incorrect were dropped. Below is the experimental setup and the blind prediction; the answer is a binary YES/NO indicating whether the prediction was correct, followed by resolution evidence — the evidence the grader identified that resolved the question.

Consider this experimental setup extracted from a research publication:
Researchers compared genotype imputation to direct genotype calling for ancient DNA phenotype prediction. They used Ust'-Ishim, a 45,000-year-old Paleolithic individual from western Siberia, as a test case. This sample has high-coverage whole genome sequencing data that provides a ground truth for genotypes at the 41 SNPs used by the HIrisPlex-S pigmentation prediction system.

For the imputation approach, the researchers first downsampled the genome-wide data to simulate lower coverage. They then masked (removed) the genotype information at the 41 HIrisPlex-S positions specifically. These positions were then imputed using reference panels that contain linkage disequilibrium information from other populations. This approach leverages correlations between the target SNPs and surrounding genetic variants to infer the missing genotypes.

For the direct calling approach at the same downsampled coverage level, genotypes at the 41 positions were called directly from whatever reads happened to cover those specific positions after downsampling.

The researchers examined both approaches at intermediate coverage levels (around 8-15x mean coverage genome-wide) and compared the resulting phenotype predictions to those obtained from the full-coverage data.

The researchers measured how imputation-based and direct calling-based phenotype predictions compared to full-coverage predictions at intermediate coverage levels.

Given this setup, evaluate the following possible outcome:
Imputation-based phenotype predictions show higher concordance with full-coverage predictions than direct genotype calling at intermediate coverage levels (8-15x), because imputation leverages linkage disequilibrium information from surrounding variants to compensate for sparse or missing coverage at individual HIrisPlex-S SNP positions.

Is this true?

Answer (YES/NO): NO